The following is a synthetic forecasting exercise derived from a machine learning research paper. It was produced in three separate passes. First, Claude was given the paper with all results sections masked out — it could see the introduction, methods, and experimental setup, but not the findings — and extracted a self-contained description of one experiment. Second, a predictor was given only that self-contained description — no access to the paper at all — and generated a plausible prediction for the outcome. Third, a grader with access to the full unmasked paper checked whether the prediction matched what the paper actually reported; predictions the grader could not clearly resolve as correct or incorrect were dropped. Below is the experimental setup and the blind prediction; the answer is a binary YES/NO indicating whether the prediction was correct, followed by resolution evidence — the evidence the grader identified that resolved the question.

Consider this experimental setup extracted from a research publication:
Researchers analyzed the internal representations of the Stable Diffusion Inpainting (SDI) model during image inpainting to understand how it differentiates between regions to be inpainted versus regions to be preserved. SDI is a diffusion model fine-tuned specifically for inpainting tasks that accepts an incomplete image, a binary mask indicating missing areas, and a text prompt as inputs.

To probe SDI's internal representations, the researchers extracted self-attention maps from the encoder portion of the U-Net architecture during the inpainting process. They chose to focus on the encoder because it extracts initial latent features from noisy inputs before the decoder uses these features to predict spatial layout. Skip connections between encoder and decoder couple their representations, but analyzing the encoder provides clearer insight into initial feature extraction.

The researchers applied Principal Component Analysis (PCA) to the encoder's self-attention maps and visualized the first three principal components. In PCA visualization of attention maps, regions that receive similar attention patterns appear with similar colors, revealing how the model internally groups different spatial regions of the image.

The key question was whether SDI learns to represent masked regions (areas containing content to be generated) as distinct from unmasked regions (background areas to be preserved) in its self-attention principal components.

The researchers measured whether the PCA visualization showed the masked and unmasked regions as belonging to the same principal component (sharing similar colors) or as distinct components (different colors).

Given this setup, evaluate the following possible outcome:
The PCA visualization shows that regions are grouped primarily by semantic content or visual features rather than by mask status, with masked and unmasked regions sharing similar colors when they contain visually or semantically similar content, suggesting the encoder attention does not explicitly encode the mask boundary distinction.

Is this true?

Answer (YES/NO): NO